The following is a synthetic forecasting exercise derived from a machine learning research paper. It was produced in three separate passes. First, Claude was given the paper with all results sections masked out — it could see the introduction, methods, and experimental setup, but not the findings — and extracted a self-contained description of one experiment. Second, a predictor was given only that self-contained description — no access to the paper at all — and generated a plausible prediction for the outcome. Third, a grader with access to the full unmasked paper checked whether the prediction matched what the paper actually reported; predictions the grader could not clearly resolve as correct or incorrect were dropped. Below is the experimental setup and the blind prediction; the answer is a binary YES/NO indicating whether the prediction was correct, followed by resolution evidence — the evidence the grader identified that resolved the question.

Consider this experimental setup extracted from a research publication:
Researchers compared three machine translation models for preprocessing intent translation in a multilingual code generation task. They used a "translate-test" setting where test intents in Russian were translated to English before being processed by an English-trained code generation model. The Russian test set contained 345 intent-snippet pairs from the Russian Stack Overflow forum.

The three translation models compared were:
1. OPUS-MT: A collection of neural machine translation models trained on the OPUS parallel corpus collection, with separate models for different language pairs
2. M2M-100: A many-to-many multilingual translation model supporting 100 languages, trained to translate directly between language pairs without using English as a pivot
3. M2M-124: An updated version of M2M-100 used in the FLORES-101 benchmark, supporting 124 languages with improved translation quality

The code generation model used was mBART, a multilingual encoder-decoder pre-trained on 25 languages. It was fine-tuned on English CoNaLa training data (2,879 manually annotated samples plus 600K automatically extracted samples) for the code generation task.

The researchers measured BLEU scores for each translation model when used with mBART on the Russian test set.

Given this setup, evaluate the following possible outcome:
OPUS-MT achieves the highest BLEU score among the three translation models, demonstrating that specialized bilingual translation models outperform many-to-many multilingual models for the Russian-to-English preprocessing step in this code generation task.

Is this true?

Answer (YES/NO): YES